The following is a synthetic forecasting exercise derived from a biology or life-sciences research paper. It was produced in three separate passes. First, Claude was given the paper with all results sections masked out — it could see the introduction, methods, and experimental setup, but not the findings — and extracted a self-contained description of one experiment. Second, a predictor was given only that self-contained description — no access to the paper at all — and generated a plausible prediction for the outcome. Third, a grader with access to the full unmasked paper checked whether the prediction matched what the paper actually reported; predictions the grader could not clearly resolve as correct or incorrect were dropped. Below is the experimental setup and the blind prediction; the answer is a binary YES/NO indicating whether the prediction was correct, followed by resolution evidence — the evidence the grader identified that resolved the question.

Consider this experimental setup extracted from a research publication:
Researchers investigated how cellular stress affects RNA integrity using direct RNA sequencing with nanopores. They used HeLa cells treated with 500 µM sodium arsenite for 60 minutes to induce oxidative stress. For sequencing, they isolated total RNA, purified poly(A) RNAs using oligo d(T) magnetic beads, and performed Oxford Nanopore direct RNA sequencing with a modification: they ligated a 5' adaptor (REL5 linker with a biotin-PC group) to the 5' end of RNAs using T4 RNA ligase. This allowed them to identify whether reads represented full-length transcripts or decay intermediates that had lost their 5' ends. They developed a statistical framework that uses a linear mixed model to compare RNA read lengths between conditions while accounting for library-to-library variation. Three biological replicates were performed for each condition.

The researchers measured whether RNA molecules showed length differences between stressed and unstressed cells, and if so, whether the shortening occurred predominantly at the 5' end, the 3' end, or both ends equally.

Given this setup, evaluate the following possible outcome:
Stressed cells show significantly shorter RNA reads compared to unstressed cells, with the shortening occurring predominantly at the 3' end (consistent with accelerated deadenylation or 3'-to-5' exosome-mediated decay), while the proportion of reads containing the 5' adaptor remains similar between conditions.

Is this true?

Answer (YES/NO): NO